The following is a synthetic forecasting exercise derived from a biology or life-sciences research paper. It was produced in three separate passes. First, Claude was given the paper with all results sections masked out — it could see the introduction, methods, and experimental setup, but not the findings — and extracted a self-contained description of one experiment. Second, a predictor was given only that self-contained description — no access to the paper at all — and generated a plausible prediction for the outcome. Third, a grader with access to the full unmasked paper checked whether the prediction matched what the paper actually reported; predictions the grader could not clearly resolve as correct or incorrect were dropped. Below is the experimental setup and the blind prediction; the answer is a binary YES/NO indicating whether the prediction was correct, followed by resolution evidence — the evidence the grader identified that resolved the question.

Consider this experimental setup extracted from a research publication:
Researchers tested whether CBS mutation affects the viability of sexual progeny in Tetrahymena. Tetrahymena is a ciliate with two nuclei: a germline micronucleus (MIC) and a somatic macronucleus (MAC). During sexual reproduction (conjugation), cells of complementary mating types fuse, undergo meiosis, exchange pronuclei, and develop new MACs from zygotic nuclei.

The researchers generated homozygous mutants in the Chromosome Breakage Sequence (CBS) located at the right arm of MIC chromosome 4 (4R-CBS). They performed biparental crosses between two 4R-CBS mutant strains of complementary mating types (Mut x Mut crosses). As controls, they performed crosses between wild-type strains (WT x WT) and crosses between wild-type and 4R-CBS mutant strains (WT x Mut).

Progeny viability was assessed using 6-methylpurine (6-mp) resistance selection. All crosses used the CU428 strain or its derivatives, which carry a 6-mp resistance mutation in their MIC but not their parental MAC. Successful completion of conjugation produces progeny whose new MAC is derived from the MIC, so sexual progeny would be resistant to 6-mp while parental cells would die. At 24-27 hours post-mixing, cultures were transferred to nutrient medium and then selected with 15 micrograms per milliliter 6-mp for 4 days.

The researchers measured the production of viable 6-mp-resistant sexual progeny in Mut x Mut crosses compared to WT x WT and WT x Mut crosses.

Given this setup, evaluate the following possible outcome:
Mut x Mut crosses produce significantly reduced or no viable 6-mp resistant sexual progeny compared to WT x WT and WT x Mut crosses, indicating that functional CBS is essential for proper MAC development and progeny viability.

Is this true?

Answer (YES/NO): YES